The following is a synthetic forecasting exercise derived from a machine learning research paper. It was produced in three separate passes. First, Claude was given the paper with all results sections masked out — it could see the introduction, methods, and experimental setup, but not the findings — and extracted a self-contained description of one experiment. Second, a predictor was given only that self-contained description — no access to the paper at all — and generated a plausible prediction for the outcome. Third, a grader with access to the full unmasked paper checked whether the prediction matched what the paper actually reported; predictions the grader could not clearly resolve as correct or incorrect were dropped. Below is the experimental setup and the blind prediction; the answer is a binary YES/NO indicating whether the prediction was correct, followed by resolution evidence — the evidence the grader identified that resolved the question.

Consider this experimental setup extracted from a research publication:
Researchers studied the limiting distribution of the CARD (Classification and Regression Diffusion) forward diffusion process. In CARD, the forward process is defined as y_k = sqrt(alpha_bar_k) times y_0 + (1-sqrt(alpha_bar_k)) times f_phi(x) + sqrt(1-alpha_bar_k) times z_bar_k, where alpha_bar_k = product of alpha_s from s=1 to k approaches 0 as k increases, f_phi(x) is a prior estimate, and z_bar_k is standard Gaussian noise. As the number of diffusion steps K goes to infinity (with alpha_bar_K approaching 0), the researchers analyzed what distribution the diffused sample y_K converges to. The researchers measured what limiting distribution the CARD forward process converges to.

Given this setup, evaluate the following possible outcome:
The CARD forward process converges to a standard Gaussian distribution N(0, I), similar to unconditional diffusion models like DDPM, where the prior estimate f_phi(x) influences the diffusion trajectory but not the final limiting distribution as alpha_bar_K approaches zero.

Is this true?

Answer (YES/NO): NO